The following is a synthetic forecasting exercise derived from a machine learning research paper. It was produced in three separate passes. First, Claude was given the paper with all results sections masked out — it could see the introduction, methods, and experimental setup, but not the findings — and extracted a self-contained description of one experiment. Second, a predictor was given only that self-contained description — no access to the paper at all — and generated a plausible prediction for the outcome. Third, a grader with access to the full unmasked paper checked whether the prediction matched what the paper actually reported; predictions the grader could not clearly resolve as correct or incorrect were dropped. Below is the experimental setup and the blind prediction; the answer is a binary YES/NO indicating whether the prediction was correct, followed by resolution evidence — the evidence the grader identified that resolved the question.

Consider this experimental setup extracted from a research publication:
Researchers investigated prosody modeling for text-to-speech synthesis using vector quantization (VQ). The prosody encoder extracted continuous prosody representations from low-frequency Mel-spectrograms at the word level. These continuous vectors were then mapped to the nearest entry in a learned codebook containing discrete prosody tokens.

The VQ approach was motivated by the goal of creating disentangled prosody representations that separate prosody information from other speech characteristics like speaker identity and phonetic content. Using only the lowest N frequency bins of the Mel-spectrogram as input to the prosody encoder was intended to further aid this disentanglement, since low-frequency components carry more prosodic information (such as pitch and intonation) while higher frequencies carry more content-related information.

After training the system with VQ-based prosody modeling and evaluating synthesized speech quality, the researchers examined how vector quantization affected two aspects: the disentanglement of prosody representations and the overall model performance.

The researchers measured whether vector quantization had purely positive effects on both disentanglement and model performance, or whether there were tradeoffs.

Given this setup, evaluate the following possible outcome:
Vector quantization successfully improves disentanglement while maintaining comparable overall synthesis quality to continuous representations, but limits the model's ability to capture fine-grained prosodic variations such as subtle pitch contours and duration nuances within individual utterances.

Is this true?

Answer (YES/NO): NO